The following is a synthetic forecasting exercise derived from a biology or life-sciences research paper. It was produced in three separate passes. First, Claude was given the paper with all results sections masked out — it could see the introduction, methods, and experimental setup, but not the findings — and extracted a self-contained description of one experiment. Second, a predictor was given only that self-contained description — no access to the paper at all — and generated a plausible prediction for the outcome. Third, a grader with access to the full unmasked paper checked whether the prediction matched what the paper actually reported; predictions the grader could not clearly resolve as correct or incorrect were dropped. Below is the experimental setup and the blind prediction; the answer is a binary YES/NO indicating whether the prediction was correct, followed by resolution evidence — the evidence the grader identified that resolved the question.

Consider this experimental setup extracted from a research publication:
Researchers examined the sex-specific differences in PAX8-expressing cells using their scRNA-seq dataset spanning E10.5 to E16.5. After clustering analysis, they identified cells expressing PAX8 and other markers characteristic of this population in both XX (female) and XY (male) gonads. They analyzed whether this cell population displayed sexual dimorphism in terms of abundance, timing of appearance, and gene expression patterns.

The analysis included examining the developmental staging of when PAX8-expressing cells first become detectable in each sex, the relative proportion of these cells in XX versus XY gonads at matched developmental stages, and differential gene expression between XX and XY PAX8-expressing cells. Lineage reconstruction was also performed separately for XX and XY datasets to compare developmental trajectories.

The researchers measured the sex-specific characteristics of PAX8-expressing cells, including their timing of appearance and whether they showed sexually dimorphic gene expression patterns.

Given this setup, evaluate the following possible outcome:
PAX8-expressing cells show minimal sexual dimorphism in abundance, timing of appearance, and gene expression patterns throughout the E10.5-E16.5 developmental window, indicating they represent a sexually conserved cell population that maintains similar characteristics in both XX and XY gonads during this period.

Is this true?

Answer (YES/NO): NO